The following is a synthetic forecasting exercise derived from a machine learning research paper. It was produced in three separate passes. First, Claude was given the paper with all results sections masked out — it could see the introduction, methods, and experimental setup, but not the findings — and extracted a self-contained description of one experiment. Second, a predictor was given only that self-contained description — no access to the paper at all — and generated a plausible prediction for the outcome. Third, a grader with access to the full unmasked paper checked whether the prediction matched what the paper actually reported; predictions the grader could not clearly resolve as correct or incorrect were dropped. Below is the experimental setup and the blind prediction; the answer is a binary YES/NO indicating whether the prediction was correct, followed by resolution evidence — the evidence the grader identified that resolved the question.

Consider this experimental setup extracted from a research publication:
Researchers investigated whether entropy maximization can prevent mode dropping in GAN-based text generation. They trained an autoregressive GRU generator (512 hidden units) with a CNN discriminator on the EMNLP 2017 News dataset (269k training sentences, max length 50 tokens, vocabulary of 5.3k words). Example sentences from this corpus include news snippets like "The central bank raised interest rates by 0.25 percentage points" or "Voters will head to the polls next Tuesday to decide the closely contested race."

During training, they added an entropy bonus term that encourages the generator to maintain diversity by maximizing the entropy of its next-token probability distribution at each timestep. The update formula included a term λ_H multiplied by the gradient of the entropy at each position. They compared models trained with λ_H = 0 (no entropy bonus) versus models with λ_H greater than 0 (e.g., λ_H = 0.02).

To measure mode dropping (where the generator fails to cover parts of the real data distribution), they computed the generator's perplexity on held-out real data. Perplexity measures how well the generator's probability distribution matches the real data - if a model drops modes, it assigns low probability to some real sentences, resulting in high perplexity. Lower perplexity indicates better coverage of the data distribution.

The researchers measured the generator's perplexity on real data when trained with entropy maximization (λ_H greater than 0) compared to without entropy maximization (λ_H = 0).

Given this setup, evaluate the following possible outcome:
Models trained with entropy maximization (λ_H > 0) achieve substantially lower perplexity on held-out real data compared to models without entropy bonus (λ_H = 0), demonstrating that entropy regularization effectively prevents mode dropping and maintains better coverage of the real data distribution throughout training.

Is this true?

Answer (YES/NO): YES